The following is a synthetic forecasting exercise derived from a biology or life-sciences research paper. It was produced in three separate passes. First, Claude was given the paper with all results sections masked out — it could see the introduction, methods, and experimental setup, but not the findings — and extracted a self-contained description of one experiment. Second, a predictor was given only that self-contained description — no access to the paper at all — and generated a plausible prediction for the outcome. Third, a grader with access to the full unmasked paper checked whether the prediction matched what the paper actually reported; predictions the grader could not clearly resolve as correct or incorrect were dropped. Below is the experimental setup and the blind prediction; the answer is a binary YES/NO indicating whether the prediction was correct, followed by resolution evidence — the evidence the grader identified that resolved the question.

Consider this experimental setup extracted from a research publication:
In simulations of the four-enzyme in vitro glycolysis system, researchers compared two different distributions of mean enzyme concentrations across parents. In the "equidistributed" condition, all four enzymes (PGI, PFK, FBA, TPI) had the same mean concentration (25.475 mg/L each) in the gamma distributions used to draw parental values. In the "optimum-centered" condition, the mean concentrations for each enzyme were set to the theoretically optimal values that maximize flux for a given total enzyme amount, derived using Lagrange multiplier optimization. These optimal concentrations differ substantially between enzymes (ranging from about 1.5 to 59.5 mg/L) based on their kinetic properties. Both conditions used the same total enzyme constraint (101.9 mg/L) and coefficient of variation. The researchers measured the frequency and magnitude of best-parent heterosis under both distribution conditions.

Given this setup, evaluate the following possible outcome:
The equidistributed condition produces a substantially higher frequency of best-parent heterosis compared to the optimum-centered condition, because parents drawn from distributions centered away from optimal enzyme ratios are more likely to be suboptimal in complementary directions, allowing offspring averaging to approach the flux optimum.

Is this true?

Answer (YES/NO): NO